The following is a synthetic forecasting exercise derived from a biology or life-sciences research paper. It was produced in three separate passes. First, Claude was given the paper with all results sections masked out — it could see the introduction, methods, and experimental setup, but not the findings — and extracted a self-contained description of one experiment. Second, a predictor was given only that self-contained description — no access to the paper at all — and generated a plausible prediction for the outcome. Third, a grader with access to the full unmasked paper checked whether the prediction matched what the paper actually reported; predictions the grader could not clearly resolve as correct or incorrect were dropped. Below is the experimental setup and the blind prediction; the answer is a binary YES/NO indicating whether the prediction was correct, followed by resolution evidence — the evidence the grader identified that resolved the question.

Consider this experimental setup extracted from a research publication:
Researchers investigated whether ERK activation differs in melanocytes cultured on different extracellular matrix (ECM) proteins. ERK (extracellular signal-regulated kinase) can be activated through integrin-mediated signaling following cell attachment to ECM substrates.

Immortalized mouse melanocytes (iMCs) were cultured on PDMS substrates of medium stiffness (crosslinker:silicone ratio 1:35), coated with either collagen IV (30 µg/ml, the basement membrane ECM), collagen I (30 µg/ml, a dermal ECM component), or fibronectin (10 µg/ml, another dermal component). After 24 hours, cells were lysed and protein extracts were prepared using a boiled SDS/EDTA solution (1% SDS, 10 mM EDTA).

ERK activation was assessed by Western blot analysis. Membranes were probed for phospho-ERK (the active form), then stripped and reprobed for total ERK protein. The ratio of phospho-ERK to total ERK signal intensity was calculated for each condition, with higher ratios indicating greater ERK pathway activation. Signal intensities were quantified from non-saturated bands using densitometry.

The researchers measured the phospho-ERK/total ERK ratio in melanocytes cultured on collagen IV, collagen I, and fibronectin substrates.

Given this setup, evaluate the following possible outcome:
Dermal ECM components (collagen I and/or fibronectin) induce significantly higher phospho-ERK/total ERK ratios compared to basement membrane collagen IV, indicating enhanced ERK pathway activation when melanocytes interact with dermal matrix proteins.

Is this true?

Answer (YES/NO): NO